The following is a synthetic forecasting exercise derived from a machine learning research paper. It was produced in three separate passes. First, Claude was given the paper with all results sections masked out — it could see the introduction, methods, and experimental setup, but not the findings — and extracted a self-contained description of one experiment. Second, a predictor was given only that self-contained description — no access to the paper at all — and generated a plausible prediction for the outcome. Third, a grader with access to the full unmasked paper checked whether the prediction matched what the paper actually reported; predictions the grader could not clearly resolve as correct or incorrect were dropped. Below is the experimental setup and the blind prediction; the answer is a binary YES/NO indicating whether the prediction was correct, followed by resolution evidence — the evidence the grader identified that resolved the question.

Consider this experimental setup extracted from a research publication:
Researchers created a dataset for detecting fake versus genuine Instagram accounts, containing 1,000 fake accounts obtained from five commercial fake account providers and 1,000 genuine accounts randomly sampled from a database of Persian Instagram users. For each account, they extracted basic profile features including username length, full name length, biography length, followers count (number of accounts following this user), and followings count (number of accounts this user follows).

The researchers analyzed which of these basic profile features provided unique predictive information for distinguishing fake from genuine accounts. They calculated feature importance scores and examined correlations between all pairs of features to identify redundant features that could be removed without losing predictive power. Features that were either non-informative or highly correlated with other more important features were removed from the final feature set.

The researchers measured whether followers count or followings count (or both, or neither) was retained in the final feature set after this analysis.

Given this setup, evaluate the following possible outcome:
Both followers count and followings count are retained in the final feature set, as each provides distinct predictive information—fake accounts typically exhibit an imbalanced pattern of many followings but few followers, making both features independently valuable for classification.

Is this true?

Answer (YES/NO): NO